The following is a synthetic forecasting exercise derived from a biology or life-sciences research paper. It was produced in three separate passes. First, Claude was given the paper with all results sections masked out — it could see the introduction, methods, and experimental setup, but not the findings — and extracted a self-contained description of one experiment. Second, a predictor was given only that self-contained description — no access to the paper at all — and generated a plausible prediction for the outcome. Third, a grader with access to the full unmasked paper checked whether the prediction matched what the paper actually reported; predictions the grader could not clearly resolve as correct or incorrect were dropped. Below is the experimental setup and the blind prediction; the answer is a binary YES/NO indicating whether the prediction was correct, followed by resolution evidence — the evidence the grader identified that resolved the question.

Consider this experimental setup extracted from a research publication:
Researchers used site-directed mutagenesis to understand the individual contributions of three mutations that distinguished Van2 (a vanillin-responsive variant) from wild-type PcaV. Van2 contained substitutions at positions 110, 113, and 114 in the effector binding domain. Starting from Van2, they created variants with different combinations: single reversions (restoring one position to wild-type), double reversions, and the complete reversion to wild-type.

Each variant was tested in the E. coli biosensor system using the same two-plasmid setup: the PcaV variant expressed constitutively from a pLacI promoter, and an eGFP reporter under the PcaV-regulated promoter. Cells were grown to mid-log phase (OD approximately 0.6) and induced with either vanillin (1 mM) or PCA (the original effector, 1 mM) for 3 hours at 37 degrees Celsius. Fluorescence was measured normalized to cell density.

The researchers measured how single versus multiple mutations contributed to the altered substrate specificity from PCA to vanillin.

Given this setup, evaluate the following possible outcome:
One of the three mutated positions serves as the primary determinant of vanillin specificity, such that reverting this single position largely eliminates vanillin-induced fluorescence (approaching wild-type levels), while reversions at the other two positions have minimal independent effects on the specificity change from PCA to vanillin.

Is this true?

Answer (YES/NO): NO